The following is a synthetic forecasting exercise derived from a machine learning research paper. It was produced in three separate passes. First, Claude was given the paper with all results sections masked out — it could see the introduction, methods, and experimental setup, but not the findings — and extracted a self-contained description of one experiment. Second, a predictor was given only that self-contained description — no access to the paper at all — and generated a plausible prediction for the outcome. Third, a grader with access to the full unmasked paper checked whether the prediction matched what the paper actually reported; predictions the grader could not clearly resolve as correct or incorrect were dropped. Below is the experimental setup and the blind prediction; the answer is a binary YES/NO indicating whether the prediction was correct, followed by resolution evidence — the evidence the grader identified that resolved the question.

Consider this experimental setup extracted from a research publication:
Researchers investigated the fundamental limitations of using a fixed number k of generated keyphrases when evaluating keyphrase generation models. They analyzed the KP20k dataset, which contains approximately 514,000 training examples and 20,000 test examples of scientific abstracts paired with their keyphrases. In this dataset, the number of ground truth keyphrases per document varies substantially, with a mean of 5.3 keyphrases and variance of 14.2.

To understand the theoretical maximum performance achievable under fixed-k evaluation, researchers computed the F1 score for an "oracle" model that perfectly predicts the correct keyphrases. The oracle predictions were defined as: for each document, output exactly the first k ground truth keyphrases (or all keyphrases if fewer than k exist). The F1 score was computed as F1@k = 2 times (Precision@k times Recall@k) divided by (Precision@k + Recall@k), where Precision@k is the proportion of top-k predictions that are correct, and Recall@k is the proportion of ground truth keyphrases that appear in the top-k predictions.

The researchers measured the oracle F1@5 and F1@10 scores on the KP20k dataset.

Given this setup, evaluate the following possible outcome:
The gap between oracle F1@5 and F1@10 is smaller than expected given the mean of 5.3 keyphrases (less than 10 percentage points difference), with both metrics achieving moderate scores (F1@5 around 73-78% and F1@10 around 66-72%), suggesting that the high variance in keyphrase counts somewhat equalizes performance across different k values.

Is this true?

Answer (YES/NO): NO